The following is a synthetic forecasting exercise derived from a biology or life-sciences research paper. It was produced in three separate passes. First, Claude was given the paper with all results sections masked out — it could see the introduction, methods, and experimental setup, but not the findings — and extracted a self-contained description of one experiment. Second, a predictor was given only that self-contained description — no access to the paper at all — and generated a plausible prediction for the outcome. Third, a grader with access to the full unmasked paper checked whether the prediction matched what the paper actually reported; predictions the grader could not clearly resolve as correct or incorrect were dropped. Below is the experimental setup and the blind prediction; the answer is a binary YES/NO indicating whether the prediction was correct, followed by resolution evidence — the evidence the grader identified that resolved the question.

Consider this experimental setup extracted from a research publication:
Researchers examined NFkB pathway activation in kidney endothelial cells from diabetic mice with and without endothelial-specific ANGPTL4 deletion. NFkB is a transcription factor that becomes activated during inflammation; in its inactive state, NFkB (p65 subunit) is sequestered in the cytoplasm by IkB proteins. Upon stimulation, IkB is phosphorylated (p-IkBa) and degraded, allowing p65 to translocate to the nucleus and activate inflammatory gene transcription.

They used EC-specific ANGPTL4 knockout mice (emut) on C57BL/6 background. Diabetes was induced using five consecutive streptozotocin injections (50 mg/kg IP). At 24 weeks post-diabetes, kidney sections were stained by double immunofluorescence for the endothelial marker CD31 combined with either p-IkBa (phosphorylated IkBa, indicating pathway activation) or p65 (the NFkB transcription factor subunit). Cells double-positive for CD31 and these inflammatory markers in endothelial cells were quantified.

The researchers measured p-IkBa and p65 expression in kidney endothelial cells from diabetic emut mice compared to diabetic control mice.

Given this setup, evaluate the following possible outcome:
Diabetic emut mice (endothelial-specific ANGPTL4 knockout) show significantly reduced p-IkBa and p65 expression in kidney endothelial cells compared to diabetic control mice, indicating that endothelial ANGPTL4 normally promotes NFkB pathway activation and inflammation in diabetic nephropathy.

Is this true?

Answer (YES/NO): YES